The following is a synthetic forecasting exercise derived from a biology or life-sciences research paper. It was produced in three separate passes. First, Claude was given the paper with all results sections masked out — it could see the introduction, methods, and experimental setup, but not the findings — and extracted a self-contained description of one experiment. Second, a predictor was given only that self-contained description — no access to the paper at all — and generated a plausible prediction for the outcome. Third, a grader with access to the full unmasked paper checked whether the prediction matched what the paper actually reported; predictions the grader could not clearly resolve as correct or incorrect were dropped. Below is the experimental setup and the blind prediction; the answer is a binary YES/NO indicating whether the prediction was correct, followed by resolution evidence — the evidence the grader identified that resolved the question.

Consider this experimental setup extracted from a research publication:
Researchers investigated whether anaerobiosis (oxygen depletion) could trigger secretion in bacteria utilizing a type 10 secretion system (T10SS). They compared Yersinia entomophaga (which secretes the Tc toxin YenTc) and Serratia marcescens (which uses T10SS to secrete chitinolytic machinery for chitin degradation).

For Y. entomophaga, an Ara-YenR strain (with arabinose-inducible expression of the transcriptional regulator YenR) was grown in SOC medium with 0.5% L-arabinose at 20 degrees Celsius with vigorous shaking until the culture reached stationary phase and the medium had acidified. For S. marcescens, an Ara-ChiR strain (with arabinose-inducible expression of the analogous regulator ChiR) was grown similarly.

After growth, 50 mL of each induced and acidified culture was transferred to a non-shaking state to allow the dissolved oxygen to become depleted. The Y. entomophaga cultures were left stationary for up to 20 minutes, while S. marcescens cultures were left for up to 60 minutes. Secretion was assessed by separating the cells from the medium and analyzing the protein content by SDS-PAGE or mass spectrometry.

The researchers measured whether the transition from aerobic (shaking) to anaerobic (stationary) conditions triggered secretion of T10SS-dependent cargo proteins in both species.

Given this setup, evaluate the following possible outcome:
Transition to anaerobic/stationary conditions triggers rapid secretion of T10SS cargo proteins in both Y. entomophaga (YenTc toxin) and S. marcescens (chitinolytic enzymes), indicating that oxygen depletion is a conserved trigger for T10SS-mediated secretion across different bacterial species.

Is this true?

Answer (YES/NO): YES